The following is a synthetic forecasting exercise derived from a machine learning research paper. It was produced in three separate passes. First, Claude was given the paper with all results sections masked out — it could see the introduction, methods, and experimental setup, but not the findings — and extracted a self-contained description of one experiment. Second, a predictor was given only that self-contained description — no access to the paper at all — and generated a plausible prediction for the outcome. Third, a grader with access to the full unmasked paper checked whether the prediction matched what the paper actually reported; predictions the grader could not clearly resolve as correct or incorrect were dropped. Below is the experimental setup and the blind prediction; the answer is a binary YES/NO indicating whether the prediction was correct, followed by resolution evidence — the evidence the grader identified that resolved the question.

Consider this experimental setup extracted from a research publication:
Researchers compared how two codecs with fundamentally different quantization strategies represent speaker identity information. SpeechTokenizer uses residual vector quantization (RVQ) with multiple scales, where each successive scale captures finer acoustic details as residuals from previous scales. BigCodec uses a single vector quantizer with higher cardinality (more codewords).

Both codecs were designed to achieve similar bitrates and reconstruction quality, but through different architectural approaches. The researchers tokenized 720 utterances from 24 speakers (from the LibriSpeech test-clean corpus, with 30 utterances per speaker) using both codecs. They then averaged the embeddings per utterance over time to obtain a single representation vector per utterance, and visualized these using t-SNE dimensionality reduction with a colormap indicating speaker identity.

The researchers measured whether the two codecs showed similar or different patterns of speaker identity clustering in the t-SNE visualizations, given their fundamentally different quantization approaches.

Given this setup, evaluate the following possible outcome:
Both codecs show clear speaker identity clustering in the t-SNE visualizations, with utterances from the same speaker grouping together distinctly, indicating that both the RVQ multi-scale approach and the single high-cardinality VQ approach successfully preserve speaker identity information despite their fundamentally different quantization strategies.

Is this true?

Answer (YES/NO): NO